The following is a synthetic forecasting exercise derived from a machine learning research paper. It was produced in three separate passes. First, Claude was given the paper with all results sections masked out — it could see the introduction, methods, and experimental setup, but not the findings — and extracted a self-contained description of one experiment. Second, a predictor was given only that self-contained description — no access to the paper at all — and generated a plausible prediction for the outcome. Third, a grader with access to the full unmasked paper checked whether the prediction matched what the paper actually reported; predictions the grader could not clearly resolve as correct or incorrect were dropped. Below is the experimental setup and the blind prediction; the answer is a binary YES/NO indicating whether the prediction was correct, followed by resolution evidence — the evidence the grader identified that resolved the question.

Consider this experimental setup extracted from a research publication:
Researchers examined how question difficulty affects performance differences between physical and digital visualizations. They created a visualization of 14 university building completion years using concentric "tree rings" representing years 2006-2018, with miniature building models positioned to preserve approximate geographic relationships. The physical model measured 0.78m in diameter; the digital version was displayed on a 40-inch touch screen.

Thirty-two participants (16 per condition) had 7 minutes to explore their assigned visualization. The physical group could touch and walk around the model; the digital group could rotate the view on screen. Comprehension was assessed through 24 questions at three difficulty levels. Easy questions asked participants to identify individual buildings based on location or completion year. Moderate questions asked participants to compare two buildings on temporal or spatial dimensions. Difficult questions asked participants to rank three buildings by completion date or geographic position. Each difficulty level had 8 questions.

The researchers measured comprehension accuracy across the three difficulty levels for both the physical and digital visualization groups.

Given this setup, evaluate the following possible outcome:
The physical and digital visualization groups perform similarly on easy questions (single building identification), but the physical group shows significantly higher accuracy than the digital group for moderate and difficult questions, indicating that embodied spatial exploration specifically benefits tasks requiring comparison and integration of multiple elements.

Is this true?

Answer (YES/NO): NO